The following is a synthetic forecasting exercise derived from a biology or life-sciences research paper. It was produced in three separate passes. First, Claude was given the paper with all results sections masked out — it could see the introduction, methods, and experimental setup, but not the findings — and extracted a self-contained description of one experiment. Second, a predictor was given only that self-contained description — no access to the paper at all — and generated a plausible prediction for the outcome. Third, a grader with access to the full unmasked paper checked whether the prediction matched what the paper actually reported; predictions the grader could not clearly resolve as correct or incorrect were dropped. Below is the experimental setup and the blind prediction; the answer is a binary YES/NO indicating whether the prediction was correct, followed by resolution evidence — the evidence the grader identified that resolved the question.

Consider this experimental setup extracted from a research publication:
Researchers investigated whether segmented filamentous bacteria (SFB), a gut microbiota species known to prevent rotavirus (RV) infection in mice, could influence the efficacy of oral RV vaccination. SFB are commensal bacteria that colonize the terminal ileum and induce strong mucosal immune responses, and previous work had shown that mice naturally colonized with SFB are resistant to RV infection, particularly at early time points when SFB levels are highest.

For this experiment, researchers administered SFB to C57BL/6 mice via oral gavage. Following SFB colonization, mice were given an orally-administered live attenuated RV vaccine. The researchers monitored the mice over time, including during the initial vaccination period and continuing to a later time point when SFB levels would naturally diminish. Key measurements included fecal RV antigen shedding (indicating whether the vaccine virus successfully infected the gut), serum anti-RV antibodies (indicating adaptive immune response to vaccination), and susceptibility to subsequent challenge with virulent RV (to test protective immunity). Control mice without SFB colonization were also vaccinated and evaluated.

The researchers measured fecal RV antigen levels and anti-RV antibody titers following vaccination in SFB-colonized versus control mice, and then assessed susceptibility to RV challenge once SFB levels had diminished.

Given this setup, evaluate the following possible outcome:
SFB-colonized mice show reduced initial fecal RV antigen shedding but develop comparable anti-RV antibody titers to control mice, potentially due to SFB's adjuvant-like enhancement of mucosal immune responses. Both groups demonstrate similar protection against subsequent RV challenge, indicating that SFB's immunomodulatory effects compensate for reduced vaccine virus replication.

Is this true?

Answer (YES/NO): NO